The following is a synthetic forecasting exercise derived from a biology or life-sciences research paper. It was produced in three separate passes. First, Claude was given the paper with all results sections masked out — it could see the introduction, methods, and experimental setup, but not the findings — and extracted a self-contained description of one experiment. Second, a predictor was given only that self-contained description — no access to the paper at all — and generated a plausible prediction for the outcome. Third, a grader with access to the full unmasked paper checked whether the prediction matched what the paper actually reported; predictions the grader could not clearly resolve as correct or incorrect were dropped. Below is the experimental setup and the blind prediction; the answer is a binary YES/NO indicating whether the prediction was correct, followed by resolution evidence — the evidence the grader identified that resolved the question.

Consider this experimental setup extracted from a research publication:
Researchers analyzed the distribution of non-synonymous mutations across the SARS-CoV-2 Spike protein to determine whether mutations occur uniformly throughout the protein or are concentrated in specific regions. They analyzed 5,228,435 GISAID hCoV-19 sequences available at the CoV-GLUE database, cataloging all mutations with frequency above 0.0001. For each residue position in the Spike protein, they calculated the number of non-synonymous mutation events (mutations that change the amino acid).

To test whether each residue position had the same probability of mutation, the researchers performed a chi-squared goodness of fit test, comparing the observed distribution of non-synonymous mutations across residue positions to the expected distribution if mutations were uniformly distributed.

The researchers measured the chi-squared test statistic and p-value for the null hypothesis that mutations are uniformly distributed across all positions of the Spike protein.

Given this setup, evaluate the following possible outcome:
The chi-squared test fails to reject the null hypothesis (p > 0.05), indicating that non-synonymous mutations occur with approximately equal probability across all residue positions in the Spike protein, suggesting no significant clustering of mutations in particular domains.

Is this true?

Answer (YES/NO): NO